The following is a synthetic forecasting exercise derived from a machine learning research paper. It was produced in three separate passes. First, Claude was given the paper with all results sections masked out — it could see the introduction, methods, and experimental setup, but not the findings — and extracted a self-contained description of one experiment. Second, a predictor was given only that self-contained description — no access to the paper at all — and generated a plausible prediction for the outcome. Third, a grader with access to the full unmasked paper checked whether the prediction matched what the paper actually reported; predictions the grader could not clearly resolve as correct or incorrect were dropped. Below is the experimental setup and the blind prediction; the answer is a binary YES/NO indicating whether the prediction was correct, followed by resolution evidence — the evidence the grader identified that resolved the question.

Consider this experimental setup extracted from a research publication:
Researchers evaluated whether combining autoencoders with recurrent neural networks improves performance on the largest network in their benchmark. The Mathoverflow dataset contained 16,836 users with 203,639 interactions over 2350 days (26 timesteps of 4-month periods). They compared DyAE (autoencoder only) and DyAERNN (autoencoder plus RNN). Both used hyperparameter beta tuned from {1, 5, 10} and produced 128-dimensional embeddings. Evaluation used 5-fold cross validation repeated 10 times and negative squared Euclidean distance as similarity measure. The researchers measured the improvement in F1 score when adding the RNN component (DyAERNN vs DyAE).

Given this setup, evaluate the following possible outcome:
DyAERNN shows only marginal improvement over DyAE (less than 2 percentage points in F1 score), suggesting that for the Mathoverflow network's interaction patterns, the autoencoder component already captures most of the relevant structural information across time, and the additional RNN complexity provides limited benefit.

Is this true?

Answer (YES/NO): NO